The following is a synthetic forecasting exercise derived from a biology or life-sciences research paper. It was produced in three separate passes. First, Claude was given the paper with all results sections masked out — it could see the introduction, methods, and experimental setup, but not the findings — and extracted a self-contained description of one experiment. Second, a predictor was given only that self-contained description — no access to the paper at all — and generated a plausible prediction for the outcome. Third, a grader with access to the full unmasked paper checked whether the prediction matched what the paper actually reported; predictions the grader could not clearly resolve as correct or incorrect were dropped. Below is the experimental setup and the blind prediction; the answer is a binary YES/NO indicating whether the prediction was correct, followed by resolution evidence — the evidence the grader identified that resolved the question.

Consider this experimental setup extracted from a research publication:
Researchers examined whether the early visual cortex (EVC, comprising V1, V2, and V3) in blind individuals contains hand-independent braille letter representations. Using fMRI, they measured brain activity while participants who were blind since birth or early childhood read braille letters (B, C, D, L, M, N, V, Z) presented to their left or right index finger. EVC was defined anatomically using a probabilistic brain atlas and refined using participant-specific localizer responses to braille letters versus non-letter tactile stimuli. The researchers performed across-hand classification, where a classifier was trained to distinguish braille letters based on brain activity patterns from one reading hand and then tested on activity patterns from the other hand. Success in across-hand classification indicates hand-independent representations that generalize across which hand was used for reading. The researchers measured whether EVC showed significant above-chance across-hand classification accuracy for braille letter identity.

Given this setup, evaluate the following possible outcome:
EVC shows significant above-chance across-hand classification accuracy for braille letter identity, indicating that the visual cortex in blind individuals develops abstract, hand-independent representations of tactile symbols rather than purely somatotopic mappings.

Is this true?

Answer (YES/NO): YES